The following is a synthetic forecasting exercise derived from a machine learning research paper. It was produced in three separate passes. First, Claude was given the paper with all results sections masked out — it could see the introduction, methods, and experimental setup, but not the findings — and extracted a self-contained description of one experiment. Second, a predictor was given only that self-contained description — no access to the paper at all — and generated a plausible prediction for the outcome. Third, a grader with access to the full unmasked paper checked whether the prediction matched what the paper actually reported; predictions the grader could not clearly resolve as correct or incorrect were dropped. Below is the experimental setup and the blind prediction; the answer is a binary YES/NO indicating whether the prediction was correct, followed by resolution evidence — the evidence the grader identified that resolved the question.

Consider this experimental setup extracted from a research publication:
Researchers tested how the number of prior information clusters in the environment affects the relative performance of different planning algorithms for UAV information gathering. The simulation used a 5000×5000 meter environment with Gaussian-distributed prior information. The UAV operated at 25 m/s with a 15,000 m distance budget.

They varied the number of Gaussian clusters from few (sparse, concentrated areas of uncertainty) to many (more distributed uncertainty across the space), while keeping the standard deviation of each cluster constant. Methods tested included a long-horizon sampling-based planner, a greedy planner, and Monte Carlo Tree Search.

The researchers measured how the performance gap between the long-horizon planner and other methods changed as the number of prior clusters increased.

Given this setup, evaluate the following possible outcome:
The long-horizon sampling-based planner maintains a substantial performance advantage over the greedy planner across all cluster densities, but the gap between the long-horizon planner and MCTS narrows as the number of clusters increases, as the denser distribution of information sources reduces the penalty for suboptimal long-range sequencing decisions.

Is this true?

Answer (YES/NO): NO